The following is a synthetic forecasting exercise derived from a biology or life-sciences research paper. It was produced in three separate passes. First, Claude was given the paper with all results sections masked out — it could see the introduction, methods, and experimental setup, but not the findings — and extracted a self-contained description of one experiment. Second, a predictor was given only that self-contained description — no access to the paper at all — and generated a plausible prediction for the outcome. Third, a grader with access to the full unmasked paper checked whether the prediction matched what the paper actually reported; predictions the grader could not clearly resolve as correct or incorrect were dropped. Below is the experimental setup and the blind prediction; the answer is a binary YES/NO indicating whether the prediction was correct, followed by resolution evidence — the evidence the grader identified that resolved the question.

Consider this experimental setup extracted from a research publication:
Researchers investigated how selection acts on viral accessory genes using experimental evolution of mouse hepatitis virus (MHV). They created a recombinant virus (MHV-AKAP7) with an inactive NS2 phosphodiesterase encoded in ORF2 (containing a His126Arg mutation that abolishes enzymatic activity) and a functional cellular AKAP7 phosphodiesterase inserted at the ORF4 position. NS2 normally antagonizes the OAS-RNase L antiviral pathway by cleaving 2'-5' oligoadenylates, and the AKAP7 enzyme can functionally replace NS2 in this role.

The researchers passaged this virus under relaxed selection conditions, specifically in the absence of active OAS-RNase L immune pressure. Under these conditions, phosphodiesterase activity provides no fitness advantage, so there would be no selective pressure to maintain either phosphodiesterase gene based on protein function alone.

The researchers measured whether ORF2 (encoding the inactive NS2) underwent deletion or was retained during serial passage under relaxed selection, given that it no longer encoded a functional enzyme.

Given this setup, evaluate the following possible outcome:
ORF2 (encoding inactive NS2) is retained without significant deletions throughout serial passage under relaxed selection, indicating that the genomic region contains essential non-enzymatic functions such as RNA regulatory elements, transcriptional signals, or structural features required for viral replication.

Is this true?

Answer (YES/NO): YES